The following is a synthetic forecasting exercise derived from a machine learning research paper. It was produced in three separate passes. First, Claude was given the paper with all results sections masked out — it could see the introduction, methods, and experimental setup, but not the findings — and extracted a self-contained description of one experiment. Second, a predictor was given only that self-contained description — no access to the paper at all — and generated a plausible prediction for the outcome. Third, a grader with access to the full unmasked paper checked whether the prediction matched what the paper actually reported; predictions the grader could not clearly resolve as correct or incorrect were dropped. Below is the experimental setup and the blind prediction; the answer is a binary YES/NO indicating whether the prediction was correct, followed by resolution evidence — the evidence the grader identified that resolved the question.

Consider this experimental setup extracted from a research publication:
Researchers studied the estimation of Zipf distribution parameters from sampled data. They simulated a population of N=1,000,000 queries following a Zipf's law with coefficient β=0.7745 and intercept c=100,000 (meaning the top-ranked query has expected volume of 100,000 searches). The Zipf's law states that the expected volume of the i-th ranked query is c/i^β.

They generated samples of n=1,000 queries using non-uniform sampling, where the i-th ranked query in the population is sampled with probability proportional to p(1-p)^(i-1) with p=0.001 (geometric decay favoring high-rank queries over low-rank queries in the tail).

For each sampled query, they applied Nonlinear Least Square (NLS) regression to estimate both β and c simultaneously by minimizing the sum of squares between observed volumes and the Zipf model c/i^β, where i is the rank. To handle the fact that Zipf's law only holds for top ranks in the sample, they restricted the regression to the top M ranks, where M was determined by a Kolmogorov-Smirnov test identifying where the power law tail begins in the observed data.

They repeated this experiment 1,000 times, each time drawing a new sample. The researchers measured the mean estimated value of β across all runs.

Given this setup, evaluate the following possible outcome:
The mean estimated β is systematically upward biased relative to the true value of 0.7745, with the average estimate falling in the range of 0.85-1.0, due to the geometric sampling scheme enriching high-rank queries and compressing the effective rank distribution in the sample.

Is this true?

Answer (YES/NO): NO